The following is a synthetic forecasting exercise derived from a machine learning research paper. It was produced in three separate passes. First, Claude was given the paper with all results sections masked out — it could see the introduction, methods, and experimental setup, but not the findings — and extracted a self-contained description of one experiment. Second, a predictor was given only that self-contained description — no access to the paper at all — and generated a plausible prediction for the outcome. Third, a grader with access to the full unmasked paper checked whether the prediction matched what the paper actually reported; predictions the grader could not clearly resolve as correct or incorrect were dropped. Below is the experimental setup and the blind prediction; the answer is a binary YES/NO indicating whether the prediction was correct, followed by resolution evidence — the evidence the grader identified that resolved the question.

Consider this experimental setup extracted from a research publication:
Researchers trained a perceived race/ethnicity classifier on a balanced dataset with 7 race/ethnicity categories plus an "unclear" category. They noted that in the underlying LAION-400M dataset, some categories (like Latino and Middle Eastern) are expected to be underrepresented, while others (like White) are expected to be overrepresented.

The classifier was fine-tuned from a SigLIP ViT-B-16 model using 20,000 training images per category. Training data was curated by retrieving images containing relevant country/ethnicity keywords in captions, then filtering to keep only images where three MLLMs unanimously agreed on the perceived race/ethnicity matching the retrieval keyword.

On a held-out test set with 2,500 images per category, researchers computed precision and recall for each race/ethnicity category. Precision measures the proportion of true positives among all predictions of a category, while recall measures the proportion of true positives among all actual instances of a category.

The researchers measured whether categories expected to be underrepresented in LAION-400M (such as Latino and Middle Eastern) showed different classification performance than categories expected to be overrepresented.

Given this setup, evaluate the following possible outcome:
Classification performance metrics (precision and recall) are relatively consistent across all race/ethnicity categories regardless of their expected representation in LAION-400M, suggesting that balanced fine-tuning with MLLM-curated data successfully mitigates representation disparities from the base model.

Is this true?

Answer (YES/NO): NO